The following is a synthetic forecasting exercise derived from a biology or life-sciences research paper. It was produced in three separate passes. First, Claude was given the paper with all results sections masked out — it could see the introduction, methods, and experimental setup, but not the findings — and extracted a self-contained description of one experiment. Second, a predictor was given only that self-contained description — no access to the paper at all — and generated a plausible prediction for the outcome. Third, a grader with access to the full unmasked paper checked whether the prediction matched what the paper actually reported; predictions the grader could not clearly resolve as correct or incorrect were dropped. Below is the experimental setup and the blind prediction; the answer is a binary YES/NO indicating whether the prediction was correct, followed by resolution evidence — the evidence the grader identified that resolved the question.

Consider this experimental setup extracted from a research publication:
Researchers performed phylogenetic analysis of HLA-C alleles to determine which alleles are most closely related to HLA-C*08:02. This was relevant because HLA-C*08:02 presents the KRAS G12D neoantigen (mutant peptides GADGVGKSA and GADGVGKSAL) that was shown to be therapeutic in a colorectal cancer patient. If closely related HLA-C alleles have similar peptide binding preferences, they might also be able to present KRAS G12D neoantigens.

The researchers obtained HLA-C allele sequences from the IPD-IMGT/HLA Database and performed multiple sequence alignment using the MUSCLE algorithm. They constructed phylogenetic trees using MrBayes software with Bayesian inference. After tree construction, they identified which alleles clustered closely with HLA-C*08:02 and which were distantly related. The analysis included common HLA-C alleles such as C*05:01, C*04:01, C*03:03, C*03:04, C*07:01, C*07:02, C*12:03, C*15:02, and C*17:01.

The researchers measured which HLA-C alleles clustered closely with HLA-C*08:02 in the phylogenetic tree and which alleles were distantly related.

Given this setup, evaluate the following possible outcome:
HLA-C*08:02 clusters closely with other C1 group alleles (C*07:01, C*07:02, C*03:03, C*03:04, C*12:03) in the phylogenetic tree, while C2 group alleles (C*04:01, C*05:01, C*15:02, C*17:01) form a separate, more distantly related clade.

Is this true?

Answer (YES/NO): NO